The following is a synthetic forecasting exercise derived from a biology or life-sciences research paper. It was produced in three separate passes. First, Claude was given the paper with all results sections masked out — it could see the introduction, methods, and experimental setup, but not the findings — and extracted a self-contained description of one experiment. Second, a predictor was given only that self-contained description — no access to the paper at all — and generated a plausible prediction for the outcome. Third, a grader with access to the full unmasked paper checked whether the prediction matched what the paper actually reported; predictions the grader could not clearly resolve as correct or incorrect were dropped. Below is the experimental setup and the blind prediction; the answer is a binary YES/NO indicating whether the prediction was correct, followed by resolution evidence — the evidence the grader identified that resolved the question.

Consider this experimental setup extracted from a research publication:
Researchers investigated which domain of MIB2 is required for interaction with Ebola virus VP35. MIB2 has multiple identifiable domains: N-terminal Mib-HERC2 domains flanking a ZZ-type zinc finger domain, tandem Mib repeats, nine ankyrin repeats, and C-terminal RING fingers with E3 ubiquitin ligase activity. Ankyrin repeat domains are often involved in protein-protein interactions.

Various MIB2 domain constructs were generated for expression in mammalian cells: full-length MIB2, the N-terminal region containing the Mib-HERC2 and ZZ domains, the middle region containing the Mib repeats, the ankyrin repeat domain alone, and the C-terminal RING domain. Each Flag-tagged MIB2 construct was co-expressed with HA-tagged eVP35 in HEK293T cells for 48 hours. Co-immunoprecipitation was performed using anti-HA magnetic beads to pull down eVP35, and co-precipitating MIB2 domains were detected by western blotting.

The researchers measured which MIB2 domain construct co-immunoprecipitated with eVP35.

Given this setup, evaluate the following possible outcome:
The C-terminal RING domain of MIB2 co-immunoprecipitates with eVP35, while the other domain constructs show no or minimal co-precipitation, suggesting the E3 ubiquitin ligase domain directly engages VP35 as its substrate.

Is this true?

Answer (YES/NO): NO